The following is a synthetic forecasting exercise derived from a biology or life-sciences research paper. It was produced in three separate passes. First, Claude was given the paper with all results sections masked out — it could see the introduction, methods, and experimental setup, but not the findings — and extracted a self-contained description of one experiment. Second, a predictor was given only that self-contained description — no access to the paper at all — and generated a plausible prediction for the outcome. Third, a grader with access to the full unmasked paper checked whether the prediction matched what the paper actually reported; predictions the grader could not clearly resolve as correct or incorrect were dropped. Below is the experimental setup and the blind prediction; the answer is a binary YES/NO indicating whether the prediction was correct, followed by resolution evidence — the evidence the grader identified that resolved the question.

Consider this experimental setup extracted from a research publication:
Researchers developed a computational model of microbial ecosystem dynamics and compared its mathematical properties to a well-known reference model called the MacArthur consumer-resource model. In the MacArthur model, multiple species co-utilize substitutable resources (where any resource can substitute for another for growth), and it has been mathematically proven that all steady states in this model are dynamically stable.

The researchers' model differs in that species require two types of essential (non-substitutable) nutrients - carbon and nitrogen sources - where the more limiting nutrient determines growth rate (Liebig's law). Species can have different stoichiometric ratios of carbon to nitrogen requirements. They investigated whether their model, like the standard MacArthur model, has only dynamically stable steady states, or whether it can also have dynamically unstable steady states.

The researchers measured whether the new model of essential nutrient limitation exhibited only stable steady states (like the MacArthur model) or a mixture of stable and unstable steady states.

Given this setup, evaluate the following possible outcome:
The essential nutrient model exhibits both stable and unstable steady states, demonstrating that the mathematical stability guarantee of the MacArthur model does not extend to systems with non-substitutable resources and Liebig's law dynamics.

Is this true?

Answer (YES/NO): YES